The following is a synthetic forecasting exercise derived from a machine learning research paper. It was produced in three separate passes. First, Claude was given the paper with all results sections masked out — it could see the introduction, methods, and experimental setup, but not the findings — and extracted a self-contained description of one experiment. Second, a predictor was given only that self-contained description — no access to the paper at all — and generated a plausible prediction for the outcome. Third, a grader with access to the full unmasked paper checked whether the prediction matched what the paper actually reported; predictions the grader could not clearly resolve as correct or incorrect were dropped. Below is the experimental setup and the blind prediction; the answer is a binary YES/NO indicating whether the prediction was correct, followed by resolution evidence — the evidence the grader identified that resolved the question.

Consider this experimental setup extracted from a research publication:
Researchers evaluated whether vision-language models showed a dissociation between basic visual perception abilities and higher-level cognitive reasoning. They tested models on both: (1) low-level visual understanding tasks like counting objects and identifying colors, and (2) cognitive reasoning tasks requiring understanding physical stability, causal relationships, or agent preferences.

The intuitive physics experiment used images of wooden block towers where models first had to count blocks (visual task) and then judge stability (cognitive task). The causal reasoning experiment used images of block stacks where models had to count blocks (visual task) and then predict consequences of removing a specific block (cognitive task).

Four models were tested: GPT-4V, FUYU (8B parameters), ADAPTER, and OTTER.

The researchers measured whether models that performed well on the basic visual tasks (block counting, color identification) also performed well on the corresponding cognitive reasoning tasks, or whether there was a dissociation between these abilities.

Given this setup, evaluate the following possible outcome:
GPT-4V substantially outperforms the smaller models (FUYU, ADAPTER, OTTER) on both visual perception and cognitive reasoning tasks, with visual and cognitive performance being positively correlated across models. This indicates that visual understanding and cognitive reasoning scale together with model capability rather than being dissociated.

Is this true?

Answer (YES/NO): NO